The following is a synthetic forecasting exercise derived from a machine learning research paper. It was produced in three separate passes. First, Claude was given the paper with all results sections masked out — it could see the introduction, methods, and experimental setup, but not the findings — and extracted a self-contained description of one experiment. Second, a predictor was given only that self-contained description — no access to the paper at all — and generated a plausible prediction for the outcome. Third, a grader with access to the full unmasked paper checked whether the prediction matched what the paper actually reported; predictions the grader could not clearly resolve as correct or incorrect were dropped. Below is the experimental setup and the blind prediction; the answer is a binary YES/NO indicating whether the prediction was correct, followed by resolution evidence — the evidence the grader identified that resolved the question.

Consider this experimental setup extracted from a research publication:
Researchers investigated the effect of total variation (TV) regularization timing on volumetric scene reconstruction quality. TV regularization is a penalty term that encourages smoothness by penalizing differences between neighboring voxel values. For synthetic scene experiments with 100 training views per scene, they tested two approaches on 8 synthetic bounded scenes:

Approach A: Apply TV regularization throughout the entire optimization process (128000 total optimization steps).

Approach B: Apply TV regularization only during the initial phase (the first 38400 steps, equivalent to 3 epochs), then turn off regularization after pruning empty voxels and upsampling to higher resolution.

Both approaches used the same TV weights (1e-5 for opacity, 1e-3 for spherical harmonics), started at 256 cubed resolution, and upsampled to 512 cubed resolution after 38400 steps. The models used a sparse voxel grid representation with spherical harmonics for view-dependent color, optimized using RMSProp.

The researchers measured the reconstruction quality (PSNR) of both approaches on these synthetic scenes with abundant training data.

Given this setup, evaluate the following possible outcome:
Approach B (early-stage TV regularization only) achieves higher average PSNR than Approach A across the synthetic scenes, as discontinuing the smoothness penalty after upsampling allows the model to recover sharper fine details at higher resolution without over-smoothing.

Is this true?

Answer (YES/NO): NO